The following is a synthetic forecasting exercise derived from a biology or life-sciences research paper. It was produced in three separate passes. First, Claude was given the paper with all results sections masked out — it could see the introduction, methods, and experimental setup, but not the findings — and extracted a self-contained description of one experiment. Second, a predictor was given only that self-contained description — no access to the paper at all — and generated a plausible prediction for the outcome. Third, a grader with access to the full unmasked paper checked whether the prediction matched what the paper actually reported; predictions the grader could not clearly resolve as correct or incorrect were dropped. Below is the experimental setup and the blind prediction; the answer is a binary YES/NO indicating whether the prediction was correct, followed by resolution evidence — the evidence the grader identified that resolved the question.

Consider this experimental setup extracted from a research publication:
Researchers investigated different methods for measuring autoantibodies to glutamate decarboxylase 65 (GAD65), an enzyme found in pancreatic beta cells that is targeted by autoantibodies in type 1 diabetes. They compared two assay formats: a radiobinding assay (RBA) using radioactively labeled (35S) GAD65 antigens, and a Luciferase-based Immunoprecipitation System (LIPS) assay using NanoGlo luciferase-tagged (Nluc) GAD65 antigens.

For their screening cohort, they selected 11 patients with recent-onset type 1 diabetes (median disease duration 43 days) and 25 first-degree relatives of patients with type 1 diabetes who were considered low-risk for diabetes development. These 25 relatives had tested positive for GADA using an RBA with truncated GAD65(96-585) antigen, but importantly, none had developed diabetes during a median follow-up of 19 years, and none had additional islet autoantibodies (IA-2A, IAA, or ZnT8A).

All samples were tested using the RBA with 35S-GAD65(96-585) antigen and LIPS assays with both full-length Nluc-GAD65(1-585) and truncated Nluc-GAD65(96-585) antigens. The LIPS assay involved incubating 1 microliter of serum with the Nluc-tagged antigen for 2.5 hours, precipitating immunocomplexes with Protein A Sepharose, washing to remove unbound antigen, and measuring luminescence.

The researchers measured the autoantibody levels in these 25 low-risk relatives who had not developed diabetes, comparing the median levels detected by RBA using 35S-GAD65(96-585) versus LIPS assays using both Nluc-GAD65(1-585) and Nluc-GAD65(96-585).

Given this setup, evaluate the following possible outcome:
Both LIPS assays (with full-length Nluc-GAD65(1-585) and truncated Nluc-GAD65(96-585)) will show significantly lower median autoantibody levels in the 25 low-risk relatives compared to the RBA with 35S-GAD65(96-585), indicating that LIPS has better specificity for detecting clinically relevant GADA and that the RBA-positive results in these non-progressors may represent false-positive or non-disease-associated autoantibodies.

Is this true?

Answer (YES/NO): YES